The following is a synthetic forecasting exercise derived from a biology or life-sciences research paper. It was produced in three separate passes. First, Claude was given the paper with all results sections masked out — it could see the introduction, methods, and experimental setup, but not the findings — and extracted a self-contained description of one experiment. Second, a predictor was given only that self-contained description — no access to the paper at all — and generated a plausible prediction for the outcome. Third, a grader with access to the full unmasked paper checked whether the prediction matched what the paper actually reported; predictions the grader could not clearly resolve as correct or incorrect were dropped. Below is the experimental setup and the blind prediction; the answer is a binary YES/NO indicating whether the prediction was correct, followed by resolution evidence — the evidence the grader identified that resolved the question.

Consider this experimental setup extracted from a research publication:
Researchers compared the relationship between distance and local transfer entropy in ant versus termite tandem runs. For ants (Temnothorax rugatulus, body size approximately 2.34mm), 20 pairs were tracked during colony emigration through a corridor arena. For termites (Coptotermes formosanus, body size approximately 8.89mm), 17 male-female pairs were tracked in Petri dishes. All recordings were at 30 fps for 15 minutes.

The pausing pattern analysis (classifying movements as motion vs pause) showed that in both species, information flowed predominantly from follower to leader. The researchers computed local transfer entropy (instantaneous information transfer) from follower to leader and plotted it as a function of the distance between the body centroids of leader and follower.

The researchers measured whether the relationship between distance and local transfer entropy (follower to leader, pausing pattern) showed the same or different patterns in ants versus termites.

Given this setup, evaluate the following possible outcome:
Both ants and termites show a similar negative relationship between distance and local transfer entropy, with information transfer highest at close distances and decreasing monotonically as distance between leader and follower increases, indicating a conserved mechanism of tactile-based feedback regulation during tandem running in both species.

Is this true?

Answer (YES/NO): NO